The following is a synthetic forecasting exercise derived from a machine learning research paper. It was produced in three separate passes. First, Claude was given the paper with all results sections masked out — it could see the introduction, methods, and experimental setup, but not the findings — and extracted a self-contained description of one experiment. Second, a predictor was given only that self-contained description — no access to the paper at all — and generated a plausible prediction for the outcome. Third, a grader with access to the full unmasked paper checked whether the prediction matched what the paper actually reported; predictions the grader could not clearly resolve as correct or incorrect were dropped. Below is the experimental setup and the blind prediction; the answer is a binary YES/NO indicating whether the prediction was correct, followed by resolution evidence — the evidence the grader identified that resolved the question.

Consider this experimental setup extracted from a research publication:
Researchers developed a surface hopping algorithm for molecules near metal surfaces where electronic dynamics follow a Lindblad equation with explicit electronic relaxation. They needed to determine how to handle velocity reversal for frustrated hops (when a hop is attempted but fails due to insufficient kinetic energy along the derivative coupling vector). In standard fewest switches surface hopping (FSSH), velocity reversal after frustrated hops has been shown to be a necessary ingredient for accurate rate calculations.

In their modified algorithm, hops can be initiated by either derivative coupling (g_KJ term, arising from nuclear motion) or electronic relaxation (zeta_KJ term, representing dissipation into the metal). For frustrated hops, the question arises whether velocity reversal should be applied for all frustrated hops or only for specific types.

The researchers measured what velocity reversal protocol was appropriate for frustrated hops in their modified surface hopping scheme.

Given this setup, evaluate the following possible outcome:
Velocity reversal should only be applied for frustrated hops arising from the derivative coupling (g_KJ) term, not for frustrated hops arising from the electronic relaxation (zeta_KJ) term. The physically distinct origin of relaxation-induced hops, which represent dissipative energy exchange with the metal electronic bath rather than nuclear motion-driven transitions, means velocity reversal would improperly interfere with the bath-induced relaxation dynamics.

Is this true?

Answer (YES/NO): YES